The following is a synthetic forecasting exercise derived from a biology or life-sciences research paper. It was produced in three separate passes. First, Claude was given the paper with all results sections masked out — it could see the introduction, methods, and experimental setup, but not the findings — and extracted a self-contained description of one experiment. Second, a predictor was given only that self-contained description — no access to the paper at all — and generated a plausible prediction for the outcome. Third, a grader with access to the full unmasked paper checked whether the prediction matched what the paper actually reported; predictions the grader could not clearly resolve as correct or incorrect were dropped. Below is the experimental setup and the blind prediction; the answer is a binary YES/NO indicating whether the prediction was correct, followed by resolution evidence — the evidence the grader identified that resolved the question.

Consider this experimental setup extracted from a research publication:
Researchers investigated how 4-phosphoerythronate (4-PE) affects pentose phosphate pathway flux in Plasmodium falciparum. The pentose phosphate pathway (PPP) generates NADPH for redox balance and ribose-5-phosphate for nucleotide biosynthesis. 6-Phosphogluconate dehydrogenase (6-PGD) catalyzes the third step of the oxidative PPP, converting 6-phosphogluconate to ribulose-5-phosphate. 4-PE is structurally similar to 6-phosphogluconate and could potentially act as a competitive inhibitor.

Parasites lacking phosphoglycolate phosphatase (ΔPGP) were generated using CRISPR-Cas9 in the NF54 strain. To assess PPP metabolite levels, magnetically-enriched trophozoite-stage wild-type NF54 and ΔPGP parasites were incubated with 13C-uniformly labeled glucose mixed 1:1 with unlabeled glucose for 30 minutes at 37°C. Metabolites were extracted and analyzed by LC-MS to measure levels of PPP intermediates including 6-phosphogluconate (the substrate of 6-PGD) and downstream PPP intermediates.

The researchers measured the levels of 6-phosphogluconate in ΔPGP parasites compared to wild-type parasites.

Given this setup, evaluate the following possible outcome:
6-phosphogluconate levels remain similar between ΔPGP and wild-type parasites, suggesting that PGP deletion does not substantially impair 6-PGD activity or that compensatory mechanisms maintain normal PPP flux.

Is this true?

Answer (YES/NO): NO